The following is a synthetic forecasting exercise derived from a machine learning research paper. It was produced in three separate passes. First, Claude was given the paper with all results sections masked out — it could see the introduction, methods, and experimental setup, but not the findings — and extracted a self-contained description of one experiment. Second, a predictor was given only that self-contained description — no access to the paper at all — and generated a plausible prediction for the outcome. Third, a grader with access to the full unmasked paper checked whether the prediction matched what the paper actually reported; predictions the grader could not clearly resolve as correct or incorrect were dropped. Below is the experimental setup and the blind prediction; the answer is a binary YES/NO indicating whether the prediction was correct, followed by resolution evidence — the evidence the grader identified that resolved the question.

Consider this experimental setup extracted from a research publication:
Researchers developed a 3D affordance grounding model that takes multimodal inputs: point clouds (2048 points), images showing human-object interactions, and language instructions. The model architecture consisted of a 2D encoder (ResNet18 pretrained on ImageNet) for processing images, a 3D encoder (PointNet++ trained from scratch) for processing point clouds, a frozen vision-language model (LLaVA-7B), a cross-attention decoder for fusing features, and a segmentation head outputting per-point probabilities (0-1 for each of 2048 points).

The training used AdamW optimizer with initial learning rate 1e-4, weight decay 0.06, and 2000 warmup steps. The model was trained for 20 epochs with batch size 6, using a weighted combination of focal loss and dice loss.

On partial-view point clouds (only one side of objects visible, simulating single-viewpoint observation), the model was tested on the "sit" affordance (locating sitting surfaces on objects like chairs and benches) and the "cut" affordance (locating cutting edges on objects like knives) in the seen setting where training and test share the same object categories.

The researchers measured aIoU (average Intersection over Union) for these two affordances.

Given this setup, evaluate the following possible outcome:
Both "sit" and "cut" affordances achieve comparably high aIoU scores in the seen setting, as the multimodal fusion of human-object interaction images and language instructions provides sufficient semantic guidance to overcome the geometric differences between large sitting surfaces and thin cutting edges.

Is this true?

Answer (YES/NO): NO